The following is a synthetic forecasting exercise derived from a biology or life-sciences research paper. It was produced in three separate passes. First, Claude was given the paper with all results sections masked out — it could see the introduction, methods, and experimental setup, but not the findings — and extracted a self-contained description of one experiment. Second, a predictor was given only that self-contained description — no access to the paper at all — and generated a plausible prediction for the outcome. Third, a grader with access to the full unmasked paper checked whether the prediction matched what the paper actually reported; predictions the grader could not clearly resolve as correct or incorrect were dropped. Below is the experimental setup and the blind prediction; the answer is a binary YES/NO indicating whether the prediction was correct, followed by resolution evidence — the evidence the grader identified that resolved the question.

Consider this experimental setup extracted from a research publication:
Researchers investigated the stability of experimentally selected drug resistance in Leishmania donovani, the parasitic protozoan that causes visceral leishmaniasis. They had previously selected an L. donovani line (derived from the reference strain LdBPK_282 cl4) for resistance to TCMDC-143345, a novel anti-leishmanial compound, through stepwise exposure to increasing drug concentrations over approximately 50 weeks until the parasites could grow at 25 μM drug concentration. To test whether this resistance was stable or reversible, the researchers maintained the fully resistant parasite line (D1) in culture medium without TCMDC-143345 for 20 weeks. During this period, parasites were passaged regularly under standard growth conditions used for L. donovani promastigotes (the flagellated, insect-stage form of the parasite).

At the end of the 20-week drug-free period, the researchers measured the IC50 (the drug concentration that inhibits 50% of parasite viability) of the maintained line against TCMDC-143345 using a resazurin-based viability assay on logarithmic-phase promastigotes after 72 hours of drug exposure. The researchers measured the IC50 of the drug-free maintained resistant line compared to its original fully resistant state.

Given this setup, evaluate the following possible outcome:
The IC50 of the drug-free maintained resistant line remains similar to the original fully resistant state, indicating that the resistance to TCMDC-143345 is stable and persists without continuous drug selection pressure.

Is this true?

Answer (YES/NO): YES